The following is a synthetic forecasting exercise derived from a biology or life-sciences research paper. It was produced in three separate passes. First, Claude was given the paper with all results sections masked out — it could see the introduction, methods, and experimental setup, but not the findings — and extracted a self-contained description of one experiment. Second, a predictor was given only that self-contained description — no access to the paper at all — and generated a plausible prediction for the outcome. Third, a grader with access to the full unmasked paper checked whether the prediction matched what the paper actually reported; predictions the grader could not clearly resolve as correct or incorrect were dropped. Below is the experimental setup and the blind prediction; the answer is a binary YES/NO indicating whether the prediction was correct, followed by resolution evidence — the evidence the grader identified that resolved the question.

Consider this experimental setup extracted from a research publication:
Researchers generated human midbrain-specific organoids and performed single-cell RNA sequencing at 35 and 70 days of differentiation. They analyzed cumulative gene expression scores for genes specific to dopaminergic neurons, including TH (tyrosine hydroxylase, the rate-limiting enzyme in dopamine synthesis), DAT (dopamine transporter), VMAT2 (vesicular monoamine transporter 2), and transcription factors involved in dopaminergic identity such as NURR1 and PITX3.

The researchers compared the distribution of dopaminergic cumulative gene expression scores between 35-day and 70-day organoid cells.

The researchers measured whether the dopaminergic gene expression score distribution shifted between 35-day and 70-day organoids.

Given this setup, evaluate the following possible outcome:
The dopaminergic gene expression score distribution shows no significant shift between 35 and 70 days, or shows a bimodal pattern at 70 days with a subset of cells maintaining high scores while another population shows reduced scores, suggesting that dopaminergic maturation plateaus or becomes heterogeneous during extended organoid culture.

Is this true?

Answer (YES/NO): NO